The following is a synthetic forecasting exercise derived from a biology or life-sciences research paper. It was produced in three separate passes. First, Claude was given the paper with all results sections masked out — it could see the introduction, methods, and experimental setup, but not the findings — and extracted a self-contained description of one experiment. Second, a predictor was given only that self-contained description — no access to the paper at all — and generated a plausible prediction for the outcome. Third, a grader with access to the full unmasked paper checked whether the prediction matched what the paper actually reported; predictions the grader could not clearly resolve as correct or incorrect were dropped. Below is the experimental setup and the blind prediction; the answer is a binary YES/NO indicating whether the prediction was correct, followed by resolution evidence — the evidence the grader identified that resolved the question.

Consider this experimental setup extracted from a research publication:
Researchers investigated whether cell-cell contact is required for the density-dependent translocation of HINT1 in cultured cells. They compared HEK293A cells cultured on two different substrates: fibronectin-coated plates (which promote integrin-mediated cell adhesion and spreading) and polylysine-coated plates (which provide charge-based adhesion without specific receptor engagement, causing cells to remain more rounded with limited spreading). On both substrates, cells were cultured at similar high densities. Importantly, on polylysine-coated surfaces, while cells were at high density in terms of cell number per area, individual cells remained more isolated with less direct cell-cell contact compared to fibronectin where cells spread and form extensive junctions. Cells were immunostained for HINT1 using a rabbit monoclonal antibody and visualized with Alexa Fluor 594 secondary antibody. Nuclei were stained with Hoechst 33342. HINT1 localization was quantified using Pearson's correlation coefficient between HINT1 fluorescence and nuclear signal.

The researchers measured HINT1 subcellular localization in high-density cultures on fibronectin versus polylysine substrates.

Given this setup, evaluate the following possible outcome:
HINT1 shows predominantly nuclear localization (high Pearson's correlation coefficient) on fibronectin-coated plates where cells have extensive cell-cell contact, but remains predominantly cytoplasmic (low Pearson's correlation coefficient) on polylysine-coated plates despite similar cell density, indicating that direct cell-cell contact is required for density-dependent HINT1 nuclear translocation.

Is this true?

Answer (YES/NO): NO